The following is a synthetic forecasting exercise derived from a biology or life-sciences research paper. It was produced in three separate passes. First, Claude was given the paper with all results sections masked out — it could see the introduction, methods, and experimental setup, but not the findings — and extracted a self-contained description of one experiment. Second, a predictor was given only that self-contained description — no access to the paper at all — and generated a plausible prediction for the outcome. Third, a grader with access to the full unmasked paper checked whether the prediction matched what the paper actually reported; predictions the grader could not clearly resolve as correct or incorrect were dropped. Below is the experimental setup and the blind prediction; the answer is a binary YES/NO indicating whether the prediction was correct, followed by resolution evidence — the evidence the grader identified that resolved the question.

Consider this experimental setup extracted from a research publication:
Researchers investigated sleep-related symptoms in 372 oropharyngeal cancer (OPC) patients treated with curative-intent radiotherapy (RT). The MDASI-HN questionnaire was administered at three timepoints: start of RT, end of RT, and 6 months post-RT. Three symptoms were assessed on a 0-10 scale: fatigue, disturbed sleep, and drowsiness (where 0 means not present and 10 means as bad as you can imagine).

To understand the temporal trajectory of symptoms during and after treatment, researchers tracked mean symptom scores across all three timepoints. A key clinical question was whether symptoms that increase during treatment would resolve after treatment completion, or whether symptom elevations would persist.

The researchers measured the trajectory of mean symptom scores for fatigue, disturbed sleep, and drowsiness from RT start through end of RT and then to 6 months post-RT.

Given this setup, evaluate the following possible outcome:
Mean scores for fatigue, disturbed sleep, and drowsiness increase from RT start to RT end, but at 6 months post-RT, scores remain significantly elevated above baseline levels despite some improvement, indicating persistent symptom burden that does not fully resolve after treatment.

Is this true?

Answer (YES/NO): NO